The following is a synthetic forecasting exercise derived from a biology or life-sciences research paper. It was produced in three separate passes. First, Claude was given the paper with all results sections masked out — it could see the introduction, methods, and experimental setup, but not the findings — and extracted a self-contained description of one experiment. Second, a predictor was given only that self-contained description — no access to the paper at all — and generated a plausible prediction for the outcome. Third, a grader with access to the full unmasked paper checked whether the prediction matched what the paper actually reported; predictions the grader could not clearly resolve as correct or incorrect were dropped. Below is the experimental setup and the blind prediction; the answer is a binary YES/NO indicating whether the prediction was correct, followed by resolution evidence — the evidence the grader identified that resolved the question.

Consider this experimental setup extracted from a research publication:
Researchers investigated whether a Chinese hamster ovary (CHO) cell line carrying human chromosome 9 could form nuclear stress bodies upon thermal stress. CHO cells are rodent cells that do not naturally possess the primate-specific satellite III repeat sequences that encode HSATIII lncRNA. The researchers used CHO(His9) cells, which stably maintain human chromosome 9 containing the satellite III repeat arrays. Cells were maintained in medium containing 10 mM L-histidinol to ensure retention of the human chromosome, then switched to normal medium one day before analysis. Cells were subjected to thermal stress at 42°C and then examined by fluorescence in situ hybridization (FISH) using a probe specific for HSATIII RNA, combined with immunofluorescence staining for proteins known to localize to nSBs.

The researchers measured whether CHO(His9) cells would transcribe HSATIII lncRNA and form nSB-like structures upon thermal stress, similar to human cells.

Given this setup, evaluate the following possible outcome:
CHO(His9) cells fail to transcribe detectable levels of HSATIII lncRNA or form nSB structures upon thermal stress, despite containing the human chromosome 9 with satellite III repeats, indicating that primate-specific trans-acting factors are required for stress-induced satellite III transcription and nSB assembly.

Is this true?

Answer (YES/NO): NO